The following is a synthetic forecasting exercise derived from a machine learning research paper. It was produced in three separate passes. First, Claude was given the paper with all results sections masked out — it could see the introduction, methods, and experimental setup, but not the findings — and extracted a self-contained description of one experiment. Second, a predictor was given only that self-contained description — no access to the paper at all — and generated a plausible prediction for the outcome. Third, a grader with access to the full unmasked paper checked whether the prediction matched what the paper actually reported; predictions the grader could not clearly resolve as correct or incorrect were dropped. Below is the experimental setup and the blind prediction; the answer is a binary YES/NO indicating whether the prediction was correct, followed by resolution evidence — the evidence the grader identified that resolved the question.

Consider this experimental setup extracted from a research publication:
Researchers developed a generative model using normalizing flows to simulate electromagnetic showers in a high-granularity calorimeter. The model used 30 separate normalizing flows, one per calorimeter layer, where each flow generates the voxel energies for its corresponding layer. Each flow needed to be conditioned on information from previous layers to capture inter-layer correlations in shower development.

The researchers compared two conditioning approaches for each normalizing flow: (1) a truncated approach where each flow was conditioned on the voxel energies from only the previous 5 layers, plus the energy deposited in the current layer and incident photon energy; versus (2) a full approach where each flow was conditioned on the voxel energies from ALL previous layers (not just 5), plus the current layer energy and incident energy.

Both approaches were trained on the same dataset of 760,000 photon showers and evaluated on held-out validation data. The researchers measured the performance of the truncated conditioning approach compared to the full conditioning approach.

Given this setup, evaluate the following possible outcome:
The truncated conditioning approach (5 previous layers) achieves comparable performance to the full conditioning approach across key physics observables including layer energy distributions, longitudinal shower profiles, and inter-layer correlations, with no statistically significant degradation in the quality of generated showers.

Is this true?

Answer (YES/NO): NO